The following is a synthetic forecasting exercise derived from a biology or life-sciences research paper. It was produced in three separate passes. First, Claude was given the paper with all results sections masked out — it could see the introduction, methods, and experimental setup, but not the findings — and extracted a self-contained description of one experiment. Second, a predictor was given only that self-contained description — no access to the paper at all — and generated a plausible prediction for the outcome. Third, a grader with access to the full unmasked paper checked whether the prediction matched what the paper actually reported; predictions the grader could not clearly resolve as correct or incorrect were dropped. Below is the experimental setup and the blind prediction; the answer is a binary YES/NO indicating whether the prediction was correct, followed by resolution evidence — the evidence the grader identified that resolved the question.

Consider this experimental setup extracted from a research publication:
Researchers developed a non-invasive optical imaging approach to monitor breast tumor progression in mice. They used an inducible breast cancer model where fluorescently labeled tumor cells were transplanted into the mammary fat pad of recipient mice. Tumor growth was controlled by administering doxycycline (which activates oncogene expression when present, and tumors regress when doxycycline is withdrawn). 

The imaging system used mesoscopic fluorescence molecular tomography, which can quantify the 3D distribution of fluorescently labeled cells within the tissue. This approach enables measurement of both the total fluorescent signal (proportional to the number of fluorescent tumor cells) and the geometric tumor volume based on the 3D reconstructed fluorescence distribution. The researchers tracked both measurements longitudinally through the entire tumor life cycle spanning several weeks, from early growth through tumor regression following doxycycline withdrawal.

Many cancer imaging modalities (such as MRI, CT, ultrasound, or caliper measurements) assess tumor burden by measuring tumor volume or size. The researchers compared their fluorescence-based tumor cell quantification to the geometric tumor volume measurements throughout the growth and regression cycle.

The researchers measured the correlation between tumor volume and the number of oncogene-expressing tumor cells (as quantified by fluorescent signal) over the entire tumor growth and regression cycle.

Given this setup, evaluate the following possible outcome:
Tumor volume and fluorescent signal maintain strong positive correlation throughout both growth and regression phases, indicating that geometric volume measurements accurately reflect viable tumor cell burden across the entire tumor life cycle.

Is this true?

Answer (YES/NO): NO